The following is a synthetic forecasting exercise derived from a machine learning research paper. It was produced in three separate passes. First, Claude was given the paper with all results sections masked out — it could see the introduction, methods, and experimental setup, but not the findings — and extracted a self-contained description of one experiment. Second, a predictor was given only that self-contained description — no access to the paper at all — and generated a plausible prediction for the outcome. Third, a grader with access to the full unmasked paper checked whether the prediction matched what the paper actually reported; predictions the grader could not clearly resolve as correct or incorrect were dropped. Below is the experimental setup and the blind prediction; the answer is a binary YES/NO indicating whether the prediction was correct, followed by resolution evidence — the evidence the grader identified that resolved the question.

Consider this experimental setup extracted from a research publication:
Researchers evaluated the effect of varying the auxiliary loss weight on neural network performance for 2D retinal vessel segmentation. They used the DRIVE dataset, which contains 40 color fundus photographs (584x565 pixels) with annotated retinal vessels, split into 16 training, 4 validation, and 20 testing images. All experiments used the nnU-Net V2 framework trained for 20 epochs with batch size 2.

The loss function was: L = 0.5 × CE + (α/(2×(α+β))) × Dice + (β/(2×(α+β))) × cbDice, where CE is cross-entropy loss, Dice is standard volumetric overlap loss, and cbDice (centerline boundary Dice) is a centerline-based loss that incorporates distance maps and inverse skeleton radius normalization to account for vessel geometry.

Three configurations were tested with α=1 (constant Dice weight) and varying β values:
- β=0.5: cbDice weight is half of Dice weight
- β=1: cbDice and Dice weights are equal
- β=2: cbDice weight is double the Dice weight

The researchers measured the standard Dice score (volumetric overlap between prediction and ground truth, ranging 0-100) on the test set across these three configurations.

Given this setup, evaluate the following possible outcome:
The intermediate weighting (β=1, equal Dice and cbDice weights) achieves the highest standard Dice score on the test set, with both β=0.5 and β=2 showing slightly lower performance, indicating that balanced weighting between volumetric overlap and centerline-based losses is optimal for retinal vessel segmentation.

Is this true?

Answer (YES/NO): NO